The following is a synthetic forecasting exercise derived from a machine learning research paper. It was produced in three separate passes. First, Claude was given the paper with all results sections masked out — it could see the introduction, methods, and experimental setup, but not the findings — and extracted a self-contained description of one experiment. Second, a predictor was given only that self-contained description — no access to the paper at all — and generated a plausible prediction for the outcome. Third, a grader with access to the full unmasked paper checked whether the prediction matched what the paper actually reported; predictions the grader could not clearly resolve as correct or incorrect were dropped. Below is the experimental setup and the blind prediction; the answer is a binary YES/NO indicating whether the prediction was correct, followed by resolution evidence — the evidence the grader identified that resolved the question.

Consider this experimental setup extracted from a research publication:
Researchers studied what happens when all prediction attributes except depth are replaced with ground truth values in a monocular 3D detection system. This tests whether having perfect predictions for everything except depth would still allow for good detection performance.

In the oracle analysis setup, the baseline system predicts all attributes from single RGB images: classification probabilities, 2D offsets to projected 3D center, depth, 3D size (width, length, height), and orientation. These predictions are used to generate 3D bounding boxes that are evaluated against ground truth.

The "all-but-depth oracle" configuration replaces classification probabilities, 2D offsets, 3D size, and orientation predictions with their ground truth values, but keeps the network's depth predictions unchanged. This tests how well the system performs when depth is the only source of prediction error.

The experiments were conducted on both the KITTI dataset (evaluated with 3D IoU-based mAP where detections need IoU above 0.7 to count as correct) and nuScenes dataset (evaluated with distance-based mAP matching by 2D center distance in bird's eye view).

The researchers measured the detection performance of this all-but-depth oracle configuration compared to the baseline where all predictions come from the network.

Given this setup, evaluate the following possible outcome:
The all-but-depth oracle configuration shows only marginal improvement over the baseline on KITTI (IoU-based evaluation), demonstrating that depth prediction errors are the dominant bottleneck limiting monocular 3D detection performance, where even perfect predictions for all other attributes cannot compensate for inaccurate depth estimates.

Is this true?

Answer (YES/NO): YES